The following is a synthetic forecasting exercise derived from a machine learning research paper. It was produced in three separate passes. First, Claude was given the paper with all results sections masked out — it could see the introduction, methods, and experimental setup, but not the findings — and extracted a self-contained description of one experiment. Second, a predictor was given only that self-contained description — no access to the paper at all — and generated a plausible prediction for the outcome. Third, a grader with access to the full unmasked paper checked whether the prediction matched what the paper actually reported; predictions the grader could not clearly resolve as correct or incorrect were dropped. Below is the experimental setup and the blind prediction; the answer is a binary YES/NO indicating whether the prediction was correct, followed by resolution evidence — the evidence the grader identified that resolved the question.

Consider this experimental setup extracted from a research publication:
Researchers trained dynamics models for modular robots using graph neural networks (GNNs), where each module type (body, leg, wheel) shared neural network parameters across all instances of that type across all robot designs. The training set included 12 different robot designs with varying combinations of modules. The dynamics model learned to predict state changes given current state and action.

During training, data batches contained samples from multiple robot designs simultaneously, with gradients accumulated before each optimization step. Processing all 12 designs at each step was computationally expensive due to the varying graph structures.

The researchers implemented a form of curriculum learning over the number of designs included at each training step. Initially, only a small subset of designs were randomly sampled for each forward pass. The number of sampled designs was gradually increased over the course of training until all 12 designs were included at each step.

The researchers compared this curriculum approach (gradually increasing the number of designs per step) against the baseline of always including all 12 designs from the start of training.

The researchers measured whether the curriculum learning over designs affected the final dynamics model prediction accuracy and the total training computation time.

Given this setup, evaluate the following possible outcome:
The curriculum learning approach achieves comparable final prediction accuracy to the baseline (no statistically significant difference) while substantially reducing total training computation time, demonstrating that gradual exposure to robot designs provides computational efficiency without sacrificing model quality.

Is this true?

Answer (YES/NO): YES